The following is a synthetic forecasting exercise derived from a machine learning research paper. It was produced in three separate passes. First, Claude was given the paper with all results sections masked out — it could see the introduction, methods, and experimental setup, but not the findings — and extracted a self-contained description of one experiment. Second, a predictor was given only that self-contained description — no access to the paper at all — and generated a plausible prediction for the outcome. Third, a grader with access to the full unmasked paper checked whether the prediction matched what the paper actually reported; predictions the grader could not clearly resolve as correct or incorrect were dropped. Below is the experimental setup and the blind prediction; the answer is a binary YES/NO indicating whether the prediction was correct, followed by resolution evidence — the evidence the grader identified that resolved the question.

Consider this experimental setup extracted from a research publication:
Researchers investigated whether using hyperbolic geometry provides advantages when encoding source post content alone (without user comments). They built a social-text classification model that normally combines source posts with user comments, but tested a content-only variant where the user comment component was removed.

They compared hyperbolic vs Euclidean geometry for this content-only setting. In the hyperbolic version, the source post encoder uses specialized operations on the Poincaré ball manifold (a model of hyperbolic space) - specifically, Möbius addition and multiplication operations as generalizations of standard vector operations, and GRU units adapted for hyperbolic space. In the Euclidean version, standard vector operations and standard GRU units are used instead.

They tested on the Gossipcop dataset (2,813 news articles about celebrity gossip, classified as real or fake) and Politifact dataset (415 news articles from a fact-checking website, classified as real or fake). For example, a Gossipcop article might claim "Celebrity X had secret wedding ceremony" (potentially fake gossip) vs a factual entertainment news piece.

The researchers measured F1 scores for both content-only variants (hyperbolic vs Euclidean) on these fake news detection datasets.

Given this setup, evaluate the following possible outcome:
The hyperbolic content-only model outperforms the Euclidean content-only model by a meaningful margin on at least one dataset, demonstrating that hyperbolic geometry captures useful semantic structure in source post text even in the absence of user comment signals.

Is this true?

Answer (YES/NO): NO